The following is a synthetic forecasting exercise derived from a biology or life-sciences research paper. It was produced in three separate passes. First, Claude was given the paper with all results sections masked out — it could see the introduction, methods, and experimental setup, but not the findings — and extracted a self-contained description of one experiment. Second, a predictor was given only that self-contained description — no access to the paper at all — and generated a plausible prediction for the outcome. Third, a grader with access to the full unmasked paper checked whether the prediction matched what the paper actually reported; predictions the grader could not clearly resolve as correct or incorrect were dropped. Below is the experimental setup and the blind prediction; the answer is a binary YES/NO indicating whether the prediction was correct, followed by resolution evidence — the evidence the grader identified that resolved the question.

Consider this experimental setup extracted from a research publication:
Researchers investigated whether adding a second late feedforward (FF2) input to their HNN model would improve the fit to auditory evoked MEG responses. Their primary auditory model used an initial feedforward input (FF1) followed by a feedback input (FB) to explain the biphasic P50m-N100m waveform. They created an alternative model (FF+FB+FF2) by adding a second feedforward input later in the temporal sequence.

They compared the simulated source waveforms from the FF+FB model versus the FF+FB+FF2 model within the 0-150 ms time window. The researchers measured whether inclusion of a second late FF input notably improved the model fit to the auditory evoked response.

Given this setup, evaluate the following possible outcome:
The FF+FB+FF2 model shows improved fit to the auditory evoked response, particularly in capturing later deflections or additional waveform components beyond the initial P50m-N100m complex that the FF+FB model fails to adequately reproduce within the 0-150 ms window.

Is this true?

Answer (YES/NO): NO